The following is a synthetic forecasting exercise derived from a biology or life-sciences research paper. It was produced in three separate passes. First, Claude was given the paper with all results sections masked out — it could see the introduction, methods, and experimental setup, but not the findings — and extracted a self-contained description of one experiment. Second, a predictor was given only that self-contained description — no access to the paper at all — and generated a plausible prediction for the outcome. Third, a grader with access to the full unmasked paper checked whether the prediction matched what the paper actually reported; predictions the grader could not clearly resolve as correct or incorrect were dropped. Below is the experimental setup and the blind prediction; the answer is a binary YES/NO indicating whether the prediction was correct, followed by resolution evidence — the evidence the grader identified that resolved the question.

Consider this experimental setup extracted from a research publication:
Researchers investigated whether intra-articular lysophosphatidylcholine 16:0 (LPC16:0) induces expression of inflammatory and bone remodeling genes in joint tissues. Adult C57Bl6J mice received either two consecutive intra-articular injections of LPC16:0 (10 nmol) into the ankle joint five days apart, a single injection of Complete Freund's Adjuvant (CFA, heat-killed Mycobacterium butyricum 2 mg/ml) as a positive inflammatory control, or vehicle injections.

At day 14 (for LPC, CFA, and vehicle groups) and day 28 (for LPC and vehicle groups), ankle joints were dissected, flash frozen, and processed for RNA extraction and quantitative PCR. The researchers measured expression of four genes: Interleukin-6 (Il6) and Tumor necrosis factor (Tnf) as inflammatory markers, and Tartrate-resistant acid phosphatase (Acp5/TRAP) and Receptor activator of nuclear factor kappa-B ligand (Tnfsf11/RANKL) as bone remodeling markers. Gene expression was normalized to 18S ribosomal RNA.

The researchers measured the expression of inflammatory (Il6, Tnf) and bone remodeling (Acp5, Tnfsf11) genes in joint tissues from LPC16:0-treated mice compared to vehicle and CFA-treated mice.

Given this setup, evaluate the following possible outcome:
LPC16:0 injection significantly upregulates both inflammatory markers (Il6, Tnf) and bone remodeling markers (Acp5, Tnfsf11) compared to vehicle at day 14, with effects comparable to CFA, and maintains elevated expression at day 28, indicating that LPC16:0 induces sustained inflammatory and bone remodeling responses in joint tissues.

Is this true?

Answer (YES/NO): NO